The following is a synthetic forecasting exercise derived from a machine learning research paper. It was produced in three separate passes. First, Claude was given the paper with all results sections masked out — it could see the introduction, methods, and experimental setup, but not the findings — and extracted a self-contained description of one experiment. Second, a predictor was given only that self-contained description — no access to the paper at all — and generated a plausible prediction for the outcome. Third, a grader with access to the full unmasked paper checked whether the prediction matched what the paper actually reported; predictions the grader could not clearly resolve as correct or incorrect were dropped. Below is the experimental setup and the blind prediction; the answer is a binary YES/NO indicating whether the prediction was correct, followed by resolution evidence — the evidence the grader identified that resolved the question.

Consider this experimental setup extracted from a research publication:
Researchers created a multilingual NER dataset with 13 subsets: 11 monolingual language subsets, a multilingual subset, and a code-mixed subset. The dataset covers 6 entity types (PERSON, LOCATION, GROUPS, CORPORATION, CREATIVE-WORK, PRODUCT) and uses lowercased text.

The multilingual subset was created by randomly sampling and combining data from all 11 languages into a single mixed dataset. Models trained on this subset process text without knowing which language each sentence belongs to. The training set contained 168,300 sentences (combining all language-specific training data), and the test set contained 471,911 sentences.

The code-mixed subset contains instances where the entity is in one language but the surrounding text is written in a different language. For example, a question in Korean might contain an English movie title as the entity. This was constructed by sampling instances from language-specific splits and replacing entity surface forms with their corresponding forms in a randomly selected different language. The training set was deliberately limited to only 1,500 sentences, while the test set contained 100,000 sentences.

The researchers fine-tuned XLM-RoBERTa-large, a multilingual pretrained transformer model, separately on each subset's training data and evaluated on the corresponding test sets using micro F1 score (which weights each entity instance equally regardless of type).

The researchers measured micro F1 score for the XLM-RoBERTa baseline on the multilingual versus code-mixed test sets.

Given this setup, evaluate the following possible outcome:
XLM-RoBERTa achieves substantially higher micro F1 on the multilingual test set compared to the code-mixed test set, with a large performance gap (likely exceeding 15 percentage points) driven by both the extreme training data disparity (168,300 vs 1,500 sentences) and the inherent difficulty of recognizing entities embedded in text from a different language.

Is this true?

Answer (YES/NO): NO